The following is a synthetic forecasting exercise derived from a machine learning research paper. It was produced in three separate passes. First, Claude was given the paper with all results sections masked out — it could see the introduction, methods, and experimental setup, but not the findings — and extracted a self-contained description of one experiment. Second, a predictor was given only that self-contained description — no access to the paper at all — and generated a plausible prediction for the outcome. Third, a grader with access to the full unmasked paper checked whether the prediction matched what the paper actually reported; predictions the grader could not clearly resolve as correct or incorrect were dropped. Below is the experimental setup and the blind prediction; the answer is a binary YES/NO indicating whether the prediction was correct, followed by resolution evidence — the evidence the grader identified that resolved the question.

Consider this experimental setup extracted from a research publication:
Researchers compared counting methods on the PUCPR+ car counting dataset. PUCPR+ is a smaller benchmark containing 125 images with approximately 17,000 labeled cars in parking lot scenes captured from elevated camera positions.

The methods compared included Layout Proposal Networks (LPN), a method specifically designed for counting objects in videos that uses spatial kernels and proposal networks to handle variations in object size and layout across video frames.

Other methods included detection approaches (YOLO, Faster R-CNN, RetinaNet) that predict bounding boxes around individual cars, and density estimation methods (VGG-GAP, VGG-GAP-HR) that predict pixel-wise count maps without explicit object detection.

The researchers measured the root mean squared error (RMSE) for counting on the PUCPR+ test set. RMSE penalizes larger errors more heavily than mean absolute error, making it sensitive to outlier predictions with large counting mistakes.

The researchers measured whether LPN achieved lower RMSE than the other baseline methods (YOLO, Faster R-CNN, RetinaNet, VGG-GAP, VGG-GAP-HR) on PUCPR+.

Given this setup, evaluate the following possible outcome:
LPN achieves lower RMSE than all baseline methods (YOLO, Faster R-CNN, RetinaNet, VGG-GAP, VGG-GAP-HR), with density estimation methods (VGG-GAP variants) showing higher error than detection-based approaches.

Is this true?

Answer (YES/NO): NO